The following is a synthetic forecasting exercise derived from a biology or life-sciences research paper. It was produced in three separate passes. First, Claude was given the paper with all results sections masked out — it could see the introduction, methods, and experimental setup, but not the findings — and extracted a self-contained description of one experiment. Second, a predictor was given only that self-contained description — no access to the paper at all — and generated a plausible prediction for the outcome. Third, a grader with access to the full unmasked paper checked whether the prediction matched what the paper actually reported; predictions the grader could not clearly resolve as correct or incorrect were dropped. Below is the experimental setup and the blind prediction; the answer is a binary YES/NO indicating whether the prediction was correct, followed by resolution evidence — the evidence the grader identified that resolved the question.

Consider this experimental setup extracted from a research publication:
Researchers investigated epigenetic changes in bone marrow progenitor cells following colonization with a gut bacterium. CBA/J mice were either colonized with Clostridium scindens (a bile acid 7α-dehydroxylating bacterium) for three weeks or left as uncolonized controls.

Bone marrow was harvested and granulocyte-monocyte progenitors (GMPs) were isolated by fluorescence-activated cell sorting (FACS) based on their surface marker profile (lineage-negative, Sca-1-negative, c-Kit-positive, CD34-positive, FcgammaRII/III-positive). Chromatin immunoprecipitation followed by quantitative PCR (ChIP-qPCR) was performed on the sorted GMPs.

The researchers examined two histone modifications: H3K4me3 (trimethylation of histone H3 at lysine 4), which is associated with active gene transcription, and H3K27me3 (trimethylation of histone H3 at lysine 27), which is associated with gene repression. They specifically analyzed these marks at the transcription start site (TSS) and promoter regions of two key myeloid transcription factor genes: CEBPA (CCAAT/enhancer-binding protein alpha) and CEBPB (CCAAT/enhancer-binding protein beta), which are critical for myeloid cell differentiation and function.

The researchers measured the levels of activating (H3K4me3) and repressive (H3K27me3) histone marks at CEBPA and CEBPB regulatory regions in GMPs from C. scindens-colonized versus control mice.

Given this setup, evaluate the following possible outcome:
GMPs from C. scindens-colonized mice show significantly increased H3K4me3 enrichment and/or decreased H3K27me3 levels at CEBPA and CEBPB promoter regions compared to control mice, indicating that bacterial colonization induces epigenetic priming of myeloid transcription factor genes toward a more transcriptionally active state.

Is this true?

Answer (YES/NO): YES